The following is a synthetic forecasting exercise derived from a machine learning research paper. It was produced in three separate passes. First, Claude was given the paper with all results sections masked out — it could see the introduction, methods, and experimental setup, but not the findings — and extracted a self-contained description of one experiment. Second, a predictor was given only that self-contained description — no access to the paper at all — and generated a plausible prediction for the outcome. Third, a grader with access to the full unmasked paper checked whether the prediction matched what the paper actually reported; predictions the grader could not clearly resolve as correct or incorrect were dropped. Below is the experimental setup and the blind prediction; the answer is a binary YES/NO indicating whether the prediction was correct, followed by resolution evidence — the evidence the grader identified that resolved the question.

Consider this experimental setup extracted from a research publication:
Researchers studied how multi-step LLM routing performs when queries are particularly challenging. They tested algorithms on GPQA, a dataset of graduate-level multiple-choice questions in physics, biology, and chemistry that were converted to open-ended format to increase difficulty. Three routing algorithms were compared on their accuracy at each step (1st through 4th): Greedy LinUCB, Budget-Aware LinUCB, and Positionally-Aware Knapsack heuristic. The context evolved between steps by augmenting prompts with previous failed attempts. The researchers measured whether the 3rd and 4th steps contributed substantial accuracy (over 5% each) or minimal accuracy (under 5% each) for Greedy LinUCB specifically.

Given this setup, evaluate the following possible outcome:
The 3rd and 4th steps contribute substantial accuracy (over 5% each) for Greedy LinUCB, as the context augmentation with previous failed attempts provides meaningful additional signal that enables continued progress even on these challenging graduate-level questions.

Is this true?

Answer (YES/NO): NO